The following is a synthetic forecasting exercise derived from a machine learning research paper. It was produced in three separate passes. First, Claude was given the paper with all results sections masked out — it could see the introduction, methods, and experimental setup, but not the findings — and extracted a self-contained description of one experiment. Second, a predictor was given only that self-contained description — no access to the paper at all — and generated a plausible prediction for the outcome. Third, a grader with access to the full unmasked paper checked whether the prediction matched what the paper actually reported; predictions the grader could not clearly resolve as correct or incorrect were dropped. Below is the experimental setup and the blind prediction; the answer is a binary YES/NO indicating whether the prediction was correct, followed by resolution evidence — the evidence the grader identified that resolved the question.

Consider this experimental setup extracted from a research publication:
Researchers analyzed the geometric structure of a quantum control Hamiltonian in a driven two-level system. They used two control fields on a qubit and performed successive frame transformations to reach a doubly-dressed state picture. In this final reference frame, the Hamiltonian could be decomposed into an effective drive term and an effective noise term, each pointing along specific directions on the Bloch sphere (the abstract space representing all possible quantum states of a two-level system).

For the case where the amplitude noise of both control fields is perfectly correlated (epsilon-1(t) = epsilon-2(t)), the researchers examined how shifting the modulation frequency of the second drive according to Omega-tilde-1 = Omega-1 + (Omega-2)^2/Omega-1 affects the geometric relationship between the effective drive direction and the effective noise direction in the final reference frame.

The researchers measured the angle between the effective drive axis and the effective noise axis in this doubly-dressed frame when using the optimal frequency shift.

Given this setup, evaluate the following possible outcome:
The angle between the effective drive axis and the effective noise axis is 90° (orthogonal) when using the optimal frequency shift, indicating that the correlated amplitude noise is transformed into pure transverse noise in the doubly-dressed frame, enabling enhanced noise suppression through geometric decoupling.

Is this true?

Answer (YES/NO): YES